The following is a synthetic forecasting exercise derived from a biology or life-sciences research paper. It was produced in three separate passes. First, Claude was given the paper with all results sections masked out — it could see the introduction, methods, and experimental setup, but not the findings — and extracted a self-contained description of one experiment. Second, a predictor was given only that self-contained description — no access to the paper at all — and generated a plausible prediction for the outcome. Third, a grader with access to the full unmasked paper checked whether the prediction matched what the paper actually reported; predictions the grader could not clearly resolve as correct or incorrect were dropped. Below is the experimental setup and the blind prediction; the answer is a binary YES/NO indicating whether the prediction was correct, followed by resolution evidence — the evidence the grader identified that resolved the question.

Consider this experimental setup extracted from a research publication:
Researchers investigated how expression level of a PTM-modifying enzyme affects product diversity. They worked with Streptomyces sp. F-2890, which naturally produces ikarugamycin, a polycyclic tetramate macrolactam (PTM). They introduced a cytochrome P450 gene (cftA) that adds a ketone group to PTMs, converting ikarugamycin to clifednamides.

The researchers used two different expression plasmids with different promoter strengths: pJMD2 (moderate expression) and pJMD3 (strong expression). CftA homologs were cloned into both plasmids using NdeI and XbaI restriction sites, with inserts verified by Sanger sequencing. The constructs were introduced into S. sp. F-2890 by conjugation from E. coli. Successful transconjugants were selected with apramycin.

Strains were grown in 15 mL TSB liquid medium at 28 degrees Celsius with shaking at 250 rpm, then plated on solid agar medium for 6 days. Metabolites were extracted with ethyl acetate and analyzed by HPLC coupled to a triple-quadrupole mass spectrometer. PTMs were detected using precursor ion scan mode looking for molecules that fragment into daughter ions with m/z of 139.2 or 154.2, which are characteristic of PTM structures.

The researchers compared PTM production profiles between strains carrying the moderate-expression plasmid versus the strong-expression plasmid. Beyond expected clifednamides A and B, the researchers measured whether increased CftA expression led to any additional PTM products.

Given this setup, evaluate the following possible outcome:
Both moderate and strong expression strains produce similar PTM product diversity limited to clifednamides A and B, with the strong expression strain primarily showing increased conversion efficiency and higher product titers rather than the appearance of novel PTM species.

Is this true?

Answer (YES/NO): NO